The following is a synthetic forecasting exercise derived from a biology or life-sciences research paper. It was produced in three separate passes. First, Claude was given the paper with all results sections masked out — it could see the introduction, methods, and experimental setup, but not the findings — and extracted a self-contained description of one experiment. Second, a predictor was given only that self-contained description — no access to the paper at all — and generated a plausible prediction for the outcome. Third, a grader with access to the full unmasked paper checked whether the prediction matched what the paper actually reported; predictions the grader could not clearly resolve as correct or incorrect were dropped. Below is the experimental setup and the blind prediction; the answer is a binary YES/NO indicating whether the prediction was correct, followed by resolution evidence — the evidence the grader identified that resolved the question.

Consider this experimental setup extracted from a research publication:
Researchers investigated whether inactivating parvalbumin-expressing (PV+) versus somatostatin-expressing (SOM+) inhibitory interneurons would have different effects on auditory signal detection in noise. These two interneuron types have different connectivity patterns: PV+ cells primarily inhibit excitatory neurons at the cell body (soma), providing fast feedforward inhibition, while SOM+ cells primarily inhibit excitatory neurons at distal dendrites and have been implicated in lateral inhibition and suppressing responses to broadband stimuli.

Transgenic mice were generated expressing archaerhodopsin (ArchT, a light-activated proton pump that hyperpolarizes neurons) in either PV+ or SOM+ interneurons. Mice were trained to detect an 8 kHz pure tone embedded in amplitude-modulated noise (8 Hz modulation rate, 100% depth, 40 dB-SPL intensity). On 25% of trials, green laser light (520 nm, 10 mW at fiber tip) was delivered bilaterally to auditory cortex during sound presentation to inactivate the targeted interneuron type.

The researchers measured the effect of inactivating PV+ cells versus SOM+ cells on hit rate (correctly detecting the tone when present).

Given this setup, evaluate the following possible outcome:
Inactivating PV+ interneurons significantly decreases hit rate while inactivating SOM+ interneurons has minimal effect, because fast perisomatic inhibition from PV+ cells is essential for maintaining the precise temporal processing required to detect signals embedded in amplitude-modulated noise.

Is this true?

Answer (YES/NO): NO